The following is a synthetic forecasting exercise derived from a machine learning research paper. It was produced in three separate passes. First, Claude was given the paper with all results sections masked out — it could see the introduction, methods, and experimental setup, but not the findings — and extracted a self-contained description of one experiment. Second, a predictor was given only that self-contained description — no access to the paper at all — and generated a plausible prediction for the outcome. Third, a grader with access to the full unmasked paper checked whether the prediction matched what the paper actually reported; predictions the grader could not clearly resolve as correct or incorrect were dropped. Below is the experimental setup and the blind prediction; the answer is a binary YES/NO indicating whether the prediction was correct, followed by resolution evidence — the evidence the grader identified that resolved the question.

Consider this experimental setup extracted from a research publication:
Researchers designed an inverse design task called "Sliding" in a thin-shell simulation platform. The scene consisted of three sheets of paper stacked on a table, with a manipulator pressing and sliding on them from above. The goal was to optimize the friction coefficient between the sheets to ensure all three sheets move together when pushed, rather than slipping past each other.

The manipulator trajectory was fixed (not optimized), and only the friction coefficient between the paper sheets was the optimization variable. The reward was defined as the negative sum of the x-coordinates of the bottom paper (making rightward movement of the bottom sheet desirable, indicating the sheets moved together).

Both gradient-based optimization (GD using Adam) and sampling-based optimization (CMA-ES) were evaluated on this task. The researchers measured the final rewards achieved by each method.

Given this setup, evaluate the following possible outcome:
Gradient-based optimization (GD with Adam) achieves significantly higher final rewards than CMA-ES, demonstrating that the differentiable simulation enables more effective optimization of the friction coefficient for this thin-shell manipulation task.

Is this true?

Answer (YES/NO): NO